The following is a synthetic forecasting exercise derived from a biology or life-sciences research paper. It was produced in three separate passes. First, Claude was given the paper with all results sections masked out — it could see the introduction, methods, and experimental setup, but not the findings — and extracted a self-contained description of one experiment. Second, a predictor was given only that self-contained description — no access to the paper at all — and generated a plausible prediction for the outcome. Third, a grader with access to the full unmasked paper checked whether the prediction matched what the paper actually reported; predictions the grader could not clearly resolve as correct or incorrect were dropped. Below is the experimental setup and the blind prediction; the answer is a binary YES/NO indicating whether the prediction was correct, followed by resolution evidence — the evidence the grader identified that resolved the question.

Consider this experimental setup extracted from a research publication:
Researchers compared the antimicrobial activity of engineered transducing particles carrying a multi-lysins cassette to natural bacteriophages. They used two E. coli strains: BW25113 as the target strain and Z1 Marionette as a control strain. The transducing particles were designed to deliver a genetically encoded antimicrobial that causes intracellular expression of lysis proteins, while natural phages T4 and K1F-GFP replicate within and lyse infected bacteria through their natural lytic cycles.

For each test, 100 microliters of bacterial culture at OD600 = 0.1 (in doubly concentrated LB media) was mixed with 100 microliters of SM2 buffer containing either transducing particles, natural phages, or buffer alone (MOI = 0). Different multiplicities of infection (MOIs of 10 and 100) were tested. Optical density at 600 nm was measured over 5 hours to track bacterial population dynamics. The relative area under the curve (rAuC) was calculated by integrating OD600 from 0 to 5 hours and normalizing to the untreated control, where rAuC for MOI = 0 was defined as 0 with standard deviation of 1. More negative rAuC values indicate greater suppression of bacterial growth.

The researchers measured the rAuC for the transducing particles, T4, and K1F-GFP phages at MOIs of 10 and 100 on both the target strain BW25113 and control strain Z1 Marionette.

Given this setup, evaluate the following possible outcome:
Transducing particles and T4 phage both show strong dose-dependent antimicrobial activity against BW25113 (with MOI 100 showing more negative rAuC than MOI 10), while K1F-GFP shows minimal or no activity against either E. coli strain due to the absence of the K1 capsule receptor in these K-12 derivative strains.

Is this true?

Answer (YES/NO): NO